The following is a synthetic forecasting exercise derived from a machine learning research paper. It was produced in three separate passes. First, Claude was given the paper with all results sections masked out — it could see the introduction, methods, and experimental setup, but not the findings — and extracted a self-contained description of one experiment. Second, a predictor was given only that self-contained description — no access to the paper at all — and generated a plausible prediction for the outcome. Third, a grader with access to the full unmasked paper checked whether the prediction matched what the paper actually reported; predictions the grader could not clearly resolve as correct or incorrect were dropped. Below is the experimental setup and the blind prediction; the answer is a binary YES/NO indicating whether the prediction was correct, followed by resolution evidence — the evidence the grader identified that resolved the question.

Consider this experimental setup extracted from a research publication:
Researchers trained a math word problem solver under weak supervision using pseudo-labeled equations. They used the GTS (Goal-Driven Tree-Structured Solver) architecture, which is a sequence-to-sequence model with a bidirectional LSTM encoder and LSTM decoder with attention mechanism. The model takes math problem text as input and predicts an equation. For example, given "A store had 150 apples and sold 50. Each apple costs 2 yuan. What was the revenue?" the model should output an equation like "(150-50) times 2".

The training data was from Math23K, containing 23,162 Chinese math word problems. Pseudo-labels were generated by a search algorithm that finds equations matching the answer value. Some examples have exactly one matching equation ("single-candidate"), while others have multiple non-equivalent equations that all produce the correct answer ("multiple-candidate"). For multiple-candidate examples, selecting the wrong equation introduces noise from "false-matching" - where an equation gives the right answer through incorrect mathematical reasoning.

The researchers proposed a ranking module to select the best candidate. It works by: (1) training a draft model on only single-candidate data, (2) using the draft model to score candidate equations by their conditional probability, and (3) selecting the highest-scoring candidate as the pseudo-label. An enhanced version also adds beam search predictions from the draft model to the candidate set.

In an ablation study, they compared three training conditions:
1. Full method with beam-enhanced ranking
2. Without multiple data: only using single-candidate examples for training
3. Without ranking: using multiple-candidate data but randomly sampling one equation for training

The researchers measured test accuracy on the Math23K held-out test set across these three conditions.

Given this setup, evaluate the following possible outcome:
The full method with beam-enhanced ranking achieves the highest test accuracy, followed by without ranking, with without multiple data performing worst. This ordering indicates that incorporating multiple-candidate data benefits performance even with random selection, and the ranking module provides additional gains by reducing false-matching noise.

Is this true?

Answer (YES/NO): NO